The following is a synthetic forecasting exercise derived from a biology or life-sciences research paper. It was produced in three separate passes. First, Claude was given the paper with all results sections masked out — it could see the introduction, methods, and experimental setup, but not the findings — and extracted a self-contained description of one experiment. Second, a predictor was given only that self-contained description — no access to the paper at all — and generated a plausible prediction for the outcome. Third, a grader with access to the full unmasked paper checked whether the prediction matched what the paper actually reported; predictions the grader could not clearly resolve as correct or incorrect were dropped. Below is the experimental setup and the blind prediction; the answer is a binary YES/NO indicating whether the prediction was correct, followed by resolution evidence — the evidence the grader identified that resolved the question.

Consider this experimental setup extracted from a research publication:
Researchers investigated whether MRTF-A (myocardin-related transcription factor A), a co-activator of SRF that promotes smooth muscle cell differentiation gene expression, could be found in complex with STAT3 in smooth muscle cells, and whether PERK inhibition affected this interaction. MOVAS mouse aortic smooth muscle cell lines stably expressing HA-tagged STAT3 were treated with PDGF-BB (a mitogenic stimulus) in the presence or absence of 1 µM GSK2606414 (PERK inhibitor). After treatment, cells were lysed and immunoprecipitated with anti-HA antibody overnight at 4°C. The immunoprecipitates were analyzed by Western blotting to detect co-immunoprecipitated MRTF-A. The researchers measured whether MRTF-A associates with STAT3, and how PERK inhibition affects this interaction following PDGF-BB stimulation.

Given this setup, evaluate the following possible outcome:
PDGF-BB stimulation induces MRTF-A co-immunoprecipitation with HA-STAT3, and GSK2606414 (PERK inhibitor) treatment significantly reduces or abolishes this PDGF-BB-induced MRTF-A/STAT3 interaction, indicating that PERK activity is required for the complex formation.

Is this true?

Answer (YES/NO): YES